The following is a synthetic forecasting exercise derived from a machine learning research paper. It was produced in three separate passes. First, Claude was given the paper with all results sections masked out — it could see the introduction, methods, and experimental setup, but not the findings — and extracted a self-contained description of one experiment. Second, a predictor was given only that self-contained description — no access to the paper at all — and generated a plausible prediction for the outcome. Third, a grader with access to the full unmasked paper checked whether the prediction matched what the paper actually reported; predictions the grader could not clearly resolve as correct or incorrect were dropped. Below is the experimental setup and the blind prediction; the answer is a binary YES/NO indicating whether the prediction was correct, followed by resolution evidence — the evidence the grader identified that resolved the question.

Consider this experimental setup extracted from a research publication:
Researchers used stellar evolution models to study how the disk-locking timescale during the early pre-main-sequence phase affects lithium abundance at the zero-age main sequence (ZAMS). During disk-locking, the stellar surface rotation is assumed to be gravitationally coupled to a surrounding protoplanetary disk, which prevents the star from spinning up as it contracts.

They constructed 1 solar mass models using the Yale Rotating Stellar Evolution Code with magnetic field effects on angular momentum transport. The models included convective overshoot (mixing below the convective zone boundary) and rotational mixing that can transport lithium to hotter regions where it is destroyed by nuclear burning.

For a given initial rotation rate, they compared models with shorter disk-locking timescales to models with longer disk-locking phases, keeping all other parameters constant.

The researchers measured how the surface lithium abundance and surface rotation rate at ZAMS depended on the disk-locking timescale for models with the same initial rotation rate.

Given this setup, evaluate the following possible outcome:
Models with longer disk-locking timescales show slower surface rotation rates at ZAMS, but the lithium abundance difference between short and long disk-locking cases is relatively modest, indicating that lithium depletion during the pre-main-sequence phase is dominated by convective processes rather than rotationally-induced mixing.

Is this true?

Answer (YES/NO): YES